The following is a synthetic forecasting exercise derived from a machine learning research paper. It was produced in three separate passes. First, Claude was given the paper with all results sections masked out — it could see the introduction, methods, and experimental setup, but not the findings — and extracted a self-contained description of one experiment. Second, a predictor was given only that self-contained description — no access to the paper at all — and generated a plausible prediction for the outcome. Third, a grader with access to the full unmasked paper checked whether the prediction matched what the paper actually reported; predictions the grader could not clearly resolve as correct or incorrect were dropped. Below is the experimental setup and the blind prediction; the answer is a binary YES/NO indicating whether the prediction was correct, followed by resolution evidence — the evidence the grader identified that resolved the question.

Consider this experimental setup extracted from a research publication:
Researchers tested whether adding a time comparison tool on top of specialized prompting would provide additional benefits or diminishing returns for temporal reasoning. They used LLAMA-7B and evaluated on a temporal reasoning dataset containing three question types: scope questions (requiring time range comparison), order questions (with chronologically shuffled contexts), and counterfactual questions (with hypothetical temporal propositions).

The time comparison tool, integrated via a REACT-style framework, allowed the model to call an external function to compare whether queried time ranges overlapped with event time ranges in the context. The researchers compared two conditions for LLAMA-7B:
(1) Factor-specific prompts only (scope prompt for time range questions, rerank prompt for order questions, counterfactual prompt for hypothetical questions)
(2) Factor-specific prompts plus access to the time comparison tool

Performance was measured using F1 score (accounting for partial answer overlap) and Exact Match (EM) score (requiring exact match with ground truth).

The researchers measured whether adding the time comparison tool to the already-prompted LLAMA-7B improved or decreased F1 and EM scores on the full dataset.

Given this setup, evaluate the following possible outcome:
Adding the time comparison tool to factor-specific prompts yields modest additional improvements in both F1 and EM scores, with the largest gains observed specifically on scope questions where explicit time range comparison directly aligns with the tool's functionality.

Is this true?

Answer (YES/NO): NO